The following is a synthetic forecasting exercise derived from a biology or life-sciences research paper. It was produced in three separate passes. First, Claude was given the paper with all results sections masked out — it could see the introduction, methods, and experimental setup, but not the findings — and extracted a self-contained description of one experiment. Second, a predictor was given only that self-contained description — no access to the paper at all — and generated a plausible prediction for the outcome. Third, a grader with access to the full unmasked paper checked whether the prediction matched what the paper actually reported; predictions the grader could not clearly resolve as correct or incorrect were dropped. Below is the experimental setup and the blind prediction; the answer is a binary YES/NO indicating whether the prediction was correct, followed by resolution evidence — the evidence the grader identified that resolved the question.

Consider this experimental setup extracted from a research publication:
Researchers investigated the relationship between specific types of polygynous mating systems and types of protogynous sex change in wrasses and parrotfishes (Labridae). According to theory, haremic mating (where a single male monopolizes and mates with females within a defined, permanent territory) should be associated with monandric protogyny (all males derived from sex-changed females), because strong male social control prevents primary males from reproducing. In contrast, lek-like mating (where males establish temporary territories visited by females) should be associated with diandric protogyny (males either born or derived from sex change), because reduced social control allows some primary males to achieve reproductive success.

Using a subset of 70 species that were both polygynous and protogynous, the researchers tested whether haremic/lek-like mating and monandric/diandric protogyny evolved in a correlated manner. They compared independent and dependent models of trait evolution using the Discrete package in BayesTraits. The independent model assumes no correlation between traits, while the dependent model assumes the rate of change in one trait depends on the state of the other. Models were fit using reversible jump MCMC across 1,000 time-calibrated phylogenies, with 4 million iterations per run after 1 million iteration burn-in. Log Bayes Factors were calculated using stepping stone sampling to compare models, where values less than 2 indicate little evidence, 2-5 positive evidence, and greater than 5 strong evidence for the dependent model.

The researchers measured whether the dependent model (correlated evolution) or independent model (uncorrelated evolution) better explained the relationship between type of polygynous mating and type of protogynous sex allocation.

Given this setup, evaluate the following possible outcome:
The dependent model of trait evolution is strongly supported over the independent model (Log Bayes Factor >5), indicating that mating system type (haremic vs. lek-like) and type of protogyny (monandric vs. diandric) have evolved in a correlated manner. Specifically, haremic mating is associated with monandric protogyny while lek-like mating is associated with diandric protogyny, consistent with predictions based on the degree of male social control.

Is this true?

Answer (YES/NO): NO